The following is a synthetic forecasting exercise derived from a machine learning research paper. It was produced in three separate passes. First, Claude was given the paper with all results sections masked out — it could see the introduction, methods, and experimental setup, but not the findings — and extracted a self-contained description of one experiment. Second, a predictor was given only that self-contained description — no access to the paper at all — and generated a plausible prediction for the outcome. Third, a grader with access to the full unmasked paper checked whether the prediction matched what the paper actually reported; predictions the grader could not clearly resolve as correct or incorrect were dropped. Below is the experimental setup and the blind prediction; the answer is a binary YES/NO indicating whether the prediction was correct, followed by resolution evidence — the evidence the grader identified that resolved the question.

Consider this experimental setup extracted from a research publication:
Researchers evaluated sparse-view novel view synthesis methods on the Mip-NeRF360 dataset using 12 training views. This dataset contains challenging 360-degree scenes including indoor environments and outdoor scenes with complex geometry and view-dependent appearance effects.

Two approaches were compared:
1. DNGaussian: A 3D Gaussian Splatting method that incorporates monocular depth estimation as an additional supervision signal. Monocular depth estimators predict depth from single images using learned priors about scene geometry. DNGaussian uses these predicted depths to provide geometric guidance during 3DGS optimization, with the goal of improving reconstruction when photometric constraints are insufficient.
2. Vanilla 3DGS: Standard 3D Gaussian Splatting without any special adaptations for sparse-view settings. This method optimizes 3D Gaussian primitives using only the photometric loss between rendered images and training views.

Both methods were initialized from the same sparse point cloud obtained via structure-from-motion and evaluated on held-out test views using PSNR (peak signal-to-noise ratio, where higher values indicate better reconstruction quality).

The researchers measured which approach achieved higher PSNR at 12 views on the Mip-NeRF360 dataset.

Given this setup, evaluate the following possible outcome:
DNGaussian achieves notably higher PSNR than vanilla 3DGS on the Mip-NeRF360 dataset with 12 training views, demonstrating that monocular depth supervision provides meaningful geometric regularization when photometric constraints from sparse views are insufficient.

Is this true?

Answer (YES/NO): NO